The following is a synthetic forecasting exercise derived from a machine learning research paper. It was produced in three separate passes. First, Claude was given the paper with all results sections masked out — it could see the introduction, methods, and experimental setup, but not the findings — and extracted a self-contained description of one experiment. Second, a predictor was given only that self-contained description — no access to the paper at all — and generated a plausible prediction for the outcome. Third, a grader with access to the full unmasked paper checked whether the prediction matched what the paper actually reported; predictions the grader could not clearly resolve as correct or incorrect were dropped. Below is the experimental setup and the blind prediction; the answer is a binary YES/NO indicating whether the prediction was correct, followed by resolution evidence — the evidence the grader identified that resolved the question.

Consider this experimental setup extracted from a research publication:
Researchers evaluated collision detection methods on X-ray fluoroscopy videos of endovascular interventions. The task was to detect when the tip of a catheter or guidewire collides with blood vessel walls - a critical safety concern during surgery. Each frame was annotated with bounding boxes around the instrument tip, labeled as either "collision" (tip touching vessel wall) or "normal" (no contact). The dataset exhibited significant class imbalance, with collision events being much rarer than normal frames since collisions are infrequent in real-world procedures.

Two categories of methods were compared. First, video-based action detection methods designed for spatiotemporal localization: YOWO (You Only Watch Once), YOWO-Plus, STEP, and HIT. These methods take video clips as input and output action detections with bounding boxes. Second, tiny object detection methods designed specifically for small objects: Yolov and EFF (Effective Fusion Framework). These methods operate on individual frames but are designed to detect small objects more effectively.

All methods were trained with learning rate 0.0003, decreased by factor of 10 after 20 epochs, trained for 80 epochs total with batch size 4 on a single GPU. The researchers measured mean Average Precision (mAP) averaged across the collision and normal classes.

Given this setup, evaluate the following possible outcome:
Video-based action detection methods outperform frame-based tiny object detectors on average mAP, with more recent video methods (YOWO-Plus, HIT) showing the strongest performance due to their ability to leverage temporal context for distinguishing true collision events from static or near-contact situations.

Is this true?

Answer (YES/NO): NO